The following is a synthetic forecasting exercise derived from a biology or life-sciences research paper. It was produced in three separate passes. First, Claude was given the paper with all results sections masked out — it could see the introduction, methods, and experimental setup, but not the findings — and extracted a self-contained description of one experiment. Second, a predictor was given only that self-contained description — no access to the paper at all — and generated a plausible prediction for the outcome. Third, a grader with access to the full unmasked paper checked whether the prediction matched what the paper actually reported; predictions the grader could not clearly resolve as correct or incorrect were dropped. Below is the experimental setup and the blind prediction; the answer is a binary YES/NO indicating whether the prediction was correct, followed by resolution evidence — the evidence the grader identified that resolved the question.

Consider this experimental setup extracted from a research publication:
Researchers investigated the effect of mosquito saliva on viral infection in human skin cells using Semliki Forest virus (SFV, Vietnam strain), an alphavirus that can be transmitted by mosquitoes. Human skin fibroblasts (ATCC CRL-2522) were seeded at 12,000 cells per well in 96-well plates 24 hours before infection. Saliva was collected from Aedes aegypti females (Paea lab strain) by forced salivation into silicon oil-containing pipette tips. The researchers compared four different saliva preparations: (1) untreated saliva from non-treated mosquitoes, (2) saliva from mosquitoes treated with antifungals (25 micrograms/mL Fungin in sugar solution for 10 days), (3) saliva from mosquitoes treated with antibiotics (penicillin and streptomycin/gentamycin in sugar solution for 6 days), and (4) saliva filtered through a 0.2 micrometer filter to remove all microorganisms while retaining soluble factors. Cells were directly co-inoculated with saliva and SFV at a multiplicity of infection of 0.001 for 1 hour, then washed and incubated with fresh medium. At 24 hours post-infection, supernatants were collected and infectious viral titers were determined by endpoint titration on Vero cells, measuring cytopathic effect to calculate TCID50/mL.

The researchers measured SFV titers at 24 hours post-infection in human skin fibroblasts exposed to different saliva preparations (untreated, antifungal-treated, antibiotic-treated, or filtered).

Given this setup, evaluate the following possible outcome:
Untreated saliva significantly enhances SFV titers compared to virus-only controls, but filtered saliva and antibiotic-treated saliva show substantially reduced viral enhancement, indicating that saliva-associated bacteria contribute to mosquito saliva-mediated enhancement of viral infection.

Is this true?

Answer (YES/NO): NO